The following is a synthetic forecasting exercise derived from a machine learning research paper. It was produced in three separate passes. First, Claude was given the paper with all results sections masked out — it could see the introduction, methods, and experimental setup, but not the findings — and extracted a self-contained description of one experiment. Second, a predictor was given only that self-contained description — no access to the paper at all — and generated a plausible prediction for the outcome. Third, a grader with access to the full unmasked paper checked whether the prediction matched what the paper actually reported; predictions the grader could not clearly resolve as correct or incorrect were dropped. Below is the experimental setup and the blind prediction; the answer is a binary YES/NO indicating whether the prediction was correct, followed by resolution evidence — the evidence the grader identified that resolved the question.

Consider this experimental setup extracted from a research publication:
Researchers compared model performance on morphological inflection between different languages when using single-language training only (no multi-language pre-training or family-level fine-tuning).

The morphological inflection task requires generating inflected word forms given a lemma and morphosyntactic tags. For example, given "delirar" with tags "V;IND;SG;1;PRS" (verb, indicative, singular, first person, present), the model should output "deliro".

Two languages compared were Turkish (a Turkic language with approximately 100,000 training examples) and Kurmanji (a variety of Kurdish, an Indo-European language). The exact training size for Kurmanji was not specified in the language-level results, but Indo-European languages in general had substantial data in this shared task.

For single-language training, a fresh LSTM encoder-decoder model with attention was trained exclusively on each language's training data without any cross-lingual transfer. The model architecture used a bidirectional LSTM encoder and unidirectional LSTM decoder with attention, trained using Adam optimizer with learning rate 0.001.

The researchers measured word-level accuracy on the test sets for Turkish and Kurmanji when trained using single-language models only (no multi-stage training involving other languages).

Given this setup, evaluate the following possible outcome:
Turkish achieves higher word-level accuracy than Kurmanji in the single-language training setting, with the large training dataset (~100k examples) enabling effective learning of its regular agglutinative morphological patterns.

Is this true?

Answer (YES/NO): YES